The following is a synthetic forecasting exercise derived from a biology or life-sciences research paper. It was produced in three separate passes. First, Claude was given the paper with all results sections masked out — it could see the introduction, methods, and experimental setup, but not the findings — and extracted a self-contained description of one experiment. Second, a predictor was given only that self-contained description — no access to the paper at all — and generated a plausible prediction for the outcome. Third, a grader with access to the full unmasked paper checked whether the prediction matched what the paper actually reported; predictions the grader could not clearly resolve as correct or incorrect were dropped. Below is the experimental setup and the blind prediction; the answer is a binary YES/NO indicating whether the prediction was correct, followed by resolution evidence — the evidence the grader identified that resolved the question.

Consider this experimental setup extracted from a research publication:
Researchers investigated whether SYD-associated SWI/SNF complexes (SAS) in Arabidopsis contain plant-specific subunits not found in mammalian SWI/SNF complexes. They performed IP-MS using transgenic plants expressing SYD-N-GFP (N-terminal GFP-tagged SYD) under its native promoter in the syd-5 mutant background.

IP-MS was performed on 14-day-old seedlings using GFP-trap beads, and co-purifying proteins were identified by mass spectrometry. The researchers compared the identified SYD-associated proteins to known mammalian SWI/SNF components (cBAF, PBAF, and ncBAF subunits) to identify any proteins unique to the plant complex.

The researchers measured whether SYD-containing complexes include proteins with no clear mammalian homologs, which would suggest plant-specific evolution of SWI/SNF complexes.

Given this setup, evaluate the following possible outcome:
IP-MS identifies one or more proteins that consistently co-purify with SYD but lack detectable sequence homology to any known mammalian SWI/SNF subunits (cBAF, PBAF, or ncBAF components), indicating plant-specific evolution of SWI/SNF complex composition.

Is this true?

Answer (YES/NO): YES